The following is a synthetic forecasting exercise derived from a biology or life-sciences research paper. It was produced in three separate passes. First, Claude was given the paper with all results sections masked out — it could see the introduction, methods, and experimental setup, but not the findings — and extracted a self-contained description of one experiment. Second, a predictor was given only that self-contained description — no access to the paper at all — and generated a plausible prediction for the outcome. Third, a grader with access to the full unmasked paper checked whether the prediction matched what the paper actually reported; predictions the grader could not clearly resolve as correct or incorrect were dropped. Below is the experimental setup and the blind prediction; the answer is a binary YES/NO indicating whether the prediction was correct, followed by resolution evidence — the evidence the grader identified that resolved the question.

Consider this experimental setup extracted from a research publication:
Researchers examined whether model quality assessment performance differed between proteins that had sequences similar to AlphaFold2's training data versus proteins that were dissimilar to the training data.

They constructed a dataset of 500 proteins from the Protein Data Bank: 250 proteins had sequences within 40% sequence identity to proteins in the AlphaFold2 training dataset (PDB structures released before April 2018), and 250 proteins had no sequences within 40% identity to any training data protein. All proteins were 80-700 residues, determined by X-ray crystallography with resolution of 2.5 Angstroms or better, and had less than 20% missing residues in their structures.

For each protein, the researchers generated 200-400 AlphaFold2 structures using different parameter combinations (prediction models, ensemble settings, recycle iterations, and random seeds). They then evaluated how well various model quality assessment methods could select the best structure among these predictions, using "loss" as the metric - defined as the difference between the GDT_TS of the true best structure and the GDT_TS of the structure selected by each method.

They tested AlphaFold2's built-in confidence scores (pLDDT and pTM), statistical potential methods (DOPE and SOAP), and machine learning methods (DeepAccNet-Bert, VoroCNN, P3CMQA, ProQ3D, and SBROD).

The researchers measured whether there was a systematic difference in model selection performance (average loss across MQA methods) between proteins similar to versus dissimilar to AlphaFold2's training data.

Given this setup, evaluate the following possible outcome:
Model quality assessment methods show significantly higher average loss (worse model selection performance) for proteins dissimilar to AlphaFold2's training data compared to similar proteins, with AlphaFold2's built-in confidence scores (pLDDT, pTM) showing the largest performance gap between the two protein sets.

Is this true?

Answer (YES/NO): NO